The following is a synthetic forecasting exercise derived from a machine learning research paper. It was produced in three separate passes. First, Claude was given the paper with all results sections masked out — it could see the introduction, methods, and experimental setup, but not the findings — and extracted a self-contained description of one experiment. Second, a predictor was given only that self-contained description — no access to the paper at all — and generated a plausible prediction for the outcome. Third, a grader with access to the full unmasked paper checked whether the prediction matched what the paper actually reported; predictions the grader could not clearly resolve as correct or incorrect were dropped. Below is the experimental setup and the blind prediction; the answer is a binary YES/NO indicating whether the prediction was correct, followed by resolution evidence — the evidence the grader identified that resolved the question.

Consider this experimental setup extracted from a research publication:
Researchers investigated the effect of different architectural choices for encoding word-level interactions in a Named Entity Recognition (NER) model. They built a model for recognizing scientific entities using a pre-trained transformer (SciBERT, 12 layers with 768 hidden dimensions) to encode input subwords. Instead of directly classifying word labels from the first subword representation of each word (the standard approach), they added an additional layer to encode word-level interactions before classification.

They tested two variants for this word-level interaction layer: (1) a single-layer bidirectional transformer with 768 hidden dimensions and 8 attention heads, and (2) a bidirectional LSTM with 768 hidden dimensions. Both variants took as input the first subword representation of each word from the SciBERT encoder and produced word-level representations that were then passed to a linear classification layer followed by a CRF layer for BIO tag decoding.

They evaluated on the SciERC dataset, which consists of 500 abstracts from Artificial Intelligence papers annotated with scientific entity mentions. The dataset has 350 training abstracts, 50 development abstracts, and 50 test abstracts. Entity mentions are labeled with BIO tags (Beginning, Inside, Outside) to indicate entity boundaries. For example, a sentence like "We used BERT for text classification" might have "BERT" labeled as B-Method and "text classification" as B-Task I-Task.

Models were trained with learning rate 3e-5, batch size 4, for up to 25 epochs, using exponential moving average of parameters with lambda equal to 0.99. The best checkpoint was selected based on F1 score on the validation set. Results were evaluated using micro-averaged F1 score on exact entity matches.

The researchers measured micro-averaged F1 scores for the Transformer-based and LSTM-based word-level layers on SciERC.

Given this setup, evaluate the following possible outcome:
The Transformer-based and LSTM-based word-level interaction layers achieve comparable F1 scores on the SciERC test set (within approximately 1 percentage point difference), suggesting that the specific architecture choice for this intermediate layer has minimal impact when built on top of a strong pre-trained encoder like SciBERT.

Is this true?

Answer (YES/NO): YES